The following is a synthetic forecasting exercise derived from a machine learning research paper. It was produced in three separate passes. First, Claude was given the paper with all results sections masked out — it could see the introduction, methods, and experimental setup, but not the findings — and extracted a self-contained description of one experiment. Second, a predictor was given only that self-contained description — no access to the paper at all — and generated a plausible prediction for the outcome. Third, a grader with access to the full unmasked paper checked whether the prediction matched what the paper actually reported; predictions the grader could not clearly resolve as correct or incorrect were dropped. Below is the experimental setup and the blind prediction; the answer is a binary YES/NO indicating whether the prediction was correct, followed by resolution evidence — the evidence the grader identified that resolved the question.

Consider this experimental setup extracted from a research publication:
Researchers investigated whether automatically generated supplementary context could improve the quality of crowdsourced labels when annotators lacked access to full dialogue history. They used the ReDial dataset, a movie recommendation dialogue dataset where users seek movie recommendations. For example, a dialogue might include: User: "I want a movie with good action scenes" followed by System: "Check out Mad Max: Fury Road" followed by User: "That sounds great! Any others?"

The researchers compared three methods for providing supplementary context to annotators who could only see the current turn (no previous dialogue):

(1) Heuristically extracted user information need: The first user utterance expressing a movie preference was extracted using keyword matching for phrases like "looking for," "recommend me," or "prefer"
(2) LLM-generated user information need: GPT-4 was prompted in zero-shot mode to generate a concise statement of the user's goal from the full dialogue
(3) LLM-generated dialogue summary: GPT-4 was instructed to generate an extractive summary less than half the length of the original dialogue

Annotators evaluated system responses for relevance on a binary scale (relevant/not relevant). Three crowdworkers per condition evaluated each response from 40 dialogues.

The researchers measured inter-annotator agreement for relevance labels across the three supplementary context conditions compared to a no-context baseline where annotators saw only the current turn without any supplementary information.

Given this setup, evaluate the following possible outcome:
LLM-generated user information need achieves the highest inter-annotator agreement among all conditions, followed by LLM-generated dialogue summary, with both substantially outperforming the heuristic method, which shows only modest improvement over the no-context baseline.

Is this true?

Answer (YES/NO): NO